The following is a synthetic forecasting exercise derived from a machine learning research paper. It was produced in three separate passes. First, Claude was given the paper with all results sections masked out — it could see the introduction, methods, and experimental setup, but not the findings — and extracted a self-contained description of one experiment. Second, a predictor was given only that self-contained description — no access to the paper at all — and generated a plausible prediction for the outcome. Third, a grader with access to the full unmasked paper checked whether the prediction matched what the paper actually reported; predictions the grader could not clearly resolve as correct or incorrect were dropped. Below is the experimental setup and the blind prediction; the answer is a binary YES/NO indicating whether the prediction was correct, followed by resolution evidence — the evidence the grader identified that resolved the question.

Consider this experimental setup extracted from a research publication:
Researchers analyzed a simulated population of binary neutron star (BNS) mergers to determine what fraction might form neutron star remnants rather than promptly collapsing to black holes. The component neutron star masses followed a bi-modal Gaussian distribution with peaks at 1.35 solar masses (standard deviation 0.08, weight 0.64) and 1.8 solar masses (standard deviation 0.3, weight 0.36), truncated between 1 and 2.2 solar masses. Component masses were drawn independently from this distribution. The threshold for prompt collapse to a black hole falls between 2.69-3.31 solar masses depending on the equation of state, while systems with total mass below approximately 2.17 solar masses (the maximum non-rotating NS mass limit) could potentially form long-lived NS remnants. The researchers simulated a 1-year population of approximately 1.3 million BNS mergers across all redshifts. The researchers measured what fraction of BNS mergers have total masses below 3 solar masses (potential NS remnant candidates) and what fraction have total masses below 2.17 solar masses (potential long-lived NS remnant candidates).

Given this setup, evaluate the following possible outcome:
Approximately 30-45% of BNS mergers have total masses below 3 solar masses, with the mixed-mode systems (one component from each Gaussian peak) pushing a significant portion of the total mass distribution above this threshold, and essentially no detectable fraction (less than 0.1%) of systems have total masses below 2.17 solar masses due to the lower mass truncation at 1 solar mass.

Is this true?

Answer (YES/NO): NO